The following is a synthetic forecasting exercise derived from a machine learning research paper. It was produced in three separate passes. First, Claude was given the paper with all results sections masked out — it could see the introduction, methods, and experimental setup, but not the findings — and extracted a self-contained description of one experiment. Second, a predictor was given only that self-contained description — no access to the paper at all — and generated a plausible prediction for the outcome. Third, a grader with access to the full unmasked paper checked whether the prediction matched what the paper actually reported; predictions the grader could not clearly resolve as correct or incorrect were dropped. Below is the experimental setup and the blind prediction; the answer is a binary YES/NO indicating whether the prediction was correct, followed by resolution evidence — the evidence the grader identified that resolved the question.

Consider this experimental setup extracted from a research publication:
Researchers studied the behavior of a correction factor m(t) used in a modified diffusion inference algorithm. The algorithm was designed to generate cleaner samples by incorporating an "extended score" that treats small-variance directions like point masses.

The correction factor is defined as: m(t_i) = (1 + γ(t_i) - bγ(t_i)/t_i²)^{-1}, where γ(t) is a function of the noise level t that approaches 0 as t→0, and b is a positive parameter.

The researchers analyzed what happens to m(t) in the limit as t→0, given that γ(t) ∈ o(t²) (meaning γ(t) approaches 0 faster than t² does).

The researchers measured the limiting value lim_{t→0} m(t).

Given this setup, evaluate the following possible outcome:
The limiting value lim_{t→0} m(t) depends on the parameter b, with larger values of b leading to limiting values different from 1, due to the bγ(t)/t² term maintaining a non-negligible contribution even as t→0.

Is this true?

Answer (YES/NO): NO